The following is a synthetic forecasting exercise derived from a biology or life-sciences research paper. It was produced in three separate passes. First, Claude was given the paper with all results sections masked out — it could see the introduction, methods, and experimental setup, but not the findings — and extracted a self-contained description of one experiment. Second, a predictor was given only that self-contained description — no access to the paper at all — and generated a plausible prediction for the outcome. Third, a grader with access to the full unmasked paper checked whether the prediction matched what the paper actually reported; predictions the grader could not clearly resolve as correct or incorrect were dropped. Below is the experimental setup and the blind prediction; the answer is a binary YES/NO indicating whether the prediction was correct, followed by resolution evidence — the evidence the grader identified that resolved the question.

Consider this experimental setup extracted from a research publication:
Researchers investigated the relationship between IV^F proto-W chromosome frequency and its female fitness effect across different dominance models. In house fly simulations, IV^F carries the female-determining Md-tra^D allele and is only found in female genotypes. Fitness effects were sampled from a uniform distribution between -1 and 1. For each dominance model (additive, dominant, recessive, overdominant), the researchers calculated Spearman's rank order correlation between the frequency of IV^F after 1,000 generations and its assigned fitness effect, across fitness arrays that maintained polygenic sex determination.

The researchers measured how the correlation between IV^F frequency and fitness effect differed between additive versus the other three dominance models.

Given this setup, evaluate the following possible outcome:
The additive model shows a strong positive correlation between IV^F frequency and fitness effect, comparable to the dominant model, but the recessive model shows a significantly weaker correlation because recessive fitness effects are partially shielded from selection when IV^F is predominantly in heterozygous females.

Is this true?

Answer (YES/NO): NO